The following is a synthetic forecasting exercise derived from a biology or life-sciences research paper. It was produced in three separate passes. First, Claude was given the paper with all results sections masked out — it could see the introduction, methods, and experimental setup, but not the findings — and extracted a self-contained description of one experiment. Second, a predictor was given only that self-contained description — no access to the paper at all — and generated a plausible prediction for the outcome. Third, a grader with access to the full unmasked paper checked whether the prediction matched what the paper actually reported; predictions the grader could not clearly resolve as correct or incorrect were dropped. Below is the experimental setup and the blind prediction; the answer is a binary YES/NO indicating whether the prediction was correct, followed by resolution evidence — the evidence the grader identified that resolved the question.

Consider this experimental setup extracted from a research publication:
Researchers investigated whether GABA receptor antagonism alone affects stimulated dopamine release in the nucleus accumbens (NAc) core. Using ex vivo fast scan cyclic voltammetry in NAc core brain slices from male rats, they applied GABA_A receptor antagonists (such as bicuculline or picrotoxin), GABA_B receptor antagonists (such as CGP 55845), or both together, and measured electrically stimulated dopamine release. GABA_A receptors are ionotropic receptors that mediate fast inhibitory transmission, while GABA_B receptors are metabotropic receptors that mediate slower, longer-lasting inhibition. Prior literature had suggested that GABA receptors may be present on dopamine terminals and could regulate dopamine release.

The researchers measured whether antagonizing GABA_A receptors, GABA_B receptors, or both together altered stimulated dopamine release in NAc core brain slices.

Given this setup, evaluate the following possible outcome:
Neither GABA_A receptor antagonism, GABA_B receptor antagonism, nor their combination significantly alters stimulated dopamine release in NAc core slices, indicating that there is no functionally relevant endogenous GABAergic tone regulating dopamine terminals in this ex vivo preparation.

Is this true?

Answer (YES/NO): YES